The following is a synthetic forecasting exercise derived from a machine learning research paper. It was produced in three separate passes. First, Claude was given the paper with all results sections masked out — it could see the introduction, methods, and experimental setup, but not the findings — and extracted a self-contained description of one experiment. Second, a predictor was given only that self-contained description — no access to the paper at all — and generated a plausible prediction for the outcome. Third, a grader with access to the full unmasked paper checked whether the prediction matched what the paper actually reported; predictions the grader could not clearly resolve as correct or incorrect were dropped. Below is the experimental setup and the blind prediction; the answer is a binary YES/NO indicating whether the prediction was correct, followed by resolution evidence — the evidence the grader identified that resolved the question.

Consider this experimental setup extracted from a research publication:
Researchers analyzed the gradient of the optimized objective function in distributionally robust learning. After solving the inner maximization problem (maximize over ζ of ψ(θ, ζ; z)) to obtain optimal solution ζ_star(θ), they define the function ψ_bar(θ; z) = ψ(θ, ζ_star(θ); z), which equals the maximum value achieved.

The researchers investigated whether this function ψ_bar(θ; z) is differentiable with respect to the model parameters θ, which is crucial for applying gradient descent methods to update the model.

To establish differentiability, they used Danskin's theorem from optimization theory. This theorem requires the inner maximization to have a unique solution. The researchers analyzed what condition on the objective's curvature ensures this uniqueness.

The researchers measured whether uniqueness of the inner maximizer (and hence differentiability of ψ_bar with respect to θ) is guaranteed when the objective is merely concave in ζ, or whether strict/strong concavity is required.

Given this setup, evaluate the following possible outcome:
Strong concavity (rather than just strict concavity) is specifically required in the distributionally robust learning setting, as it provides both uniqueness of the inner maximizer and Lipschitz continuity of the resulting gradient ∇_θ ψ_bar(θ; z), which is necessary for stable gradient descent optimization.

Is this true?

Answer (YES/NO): YES